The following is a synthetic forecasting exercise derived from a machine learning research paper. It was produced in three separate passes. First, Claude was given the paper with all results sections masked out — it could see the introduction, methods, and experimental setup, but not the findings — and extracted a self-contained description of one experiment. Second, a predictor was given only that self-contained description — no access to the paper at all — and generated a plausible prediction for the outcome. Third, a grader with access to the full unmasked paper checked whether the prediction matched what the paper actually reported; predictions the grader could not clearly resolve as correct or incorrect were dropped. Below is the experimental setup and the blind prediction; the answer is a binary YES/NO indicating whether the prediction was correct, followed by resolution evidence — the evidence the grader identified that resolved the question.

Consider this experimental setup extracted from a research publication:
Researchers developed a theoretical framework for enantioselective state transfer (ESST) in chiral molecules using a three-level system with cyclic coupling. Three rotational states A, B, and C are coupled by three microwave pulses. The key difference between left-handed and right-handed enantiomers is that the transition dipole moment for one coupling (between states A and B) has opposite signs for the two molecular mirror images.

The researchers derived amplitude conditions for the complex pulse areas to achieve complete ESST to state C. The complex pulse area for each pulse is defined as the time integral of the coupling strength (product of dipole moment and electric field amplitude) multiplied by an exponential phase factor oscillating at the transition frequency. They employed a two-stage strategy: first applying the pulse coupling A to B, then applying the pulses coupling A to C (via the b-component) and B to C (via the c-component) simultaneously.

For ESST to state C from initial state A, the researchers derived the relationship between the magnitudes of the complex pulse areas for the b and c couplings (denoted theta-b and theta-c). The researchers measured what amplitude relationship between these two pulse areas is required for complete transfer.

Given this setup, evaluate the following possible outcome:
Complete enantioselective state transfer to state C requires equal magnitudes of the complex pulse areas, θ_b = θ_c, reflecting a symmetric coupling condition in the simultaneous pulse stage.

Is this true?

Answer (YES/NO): YES